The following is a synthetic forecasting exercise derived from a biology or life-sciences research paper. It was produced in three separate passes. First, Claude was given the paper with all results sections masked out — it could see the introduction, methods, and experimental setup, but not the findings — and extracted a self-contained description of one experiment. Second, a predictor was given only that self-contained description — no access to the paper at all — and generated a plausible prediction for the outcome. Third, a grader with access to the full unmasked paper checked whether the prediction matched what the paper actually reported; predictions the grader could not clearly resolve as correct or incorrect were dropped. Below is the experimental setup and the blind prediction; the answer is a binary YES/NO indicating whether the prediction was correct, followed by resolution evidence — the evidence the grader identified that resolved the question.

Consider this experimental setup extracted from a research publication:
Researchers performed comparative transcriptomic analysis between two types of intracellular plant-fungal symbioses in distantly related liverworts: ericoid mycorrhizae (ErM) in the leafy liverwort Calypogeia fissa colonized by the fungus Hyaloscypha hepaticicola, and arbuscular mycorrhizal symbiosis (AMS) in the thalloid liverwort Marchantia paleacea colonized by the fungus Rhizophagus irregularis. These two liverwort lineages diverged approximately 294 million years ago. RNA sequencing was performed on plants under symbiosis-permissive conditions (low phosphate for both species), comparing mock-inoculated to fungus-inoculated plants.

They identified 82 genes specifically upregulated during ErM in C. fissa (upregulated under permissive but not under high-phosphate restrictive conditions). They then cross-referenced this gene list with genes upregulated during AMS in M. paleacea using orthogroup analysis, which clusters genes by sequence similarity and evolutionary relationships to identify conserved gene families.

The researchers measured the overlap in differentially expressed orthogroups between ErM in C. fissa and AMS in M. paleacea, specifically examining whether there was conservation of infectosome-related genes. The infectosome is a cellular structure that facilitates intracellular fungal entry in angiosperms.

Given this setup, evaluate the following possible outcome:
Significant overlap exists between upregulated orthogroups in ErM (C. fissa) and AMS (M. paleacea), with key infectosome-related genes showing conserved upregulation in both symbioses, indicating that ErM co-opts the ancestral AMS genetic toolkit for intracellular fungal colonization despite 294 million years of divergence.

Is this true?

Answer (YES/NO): YES